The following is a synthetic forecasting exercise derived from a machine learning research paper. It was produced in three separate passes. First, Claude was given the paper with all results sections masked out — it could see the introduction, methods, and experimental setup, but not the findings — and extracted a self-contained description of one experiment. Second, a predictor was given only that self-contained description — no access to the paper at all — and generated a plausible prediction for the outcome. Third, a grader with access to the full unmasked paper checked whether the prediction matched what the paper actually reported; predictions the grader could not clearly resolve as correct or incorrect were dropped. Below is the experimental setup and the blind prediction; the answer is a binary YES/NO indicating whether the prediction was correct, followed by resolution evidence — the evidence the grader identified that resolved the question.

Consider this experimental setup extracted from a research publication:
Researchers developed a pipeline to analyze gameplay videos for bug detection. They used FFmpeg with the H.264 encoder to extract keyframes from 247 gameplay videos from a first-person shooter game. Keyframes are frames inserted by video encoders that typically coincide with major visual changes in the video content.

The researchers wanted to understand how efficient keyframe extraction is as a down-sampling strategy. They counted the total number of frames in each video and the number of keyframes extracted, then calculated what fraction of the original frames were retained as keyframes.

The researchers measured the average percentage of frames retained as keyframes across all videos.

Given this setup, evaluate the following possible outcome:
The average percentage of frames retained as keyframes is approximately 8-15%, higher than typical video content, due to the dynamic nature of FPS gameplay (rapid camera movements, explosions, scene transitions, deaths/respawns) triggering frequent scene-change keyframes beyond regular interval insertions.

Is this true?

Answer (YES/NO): NO